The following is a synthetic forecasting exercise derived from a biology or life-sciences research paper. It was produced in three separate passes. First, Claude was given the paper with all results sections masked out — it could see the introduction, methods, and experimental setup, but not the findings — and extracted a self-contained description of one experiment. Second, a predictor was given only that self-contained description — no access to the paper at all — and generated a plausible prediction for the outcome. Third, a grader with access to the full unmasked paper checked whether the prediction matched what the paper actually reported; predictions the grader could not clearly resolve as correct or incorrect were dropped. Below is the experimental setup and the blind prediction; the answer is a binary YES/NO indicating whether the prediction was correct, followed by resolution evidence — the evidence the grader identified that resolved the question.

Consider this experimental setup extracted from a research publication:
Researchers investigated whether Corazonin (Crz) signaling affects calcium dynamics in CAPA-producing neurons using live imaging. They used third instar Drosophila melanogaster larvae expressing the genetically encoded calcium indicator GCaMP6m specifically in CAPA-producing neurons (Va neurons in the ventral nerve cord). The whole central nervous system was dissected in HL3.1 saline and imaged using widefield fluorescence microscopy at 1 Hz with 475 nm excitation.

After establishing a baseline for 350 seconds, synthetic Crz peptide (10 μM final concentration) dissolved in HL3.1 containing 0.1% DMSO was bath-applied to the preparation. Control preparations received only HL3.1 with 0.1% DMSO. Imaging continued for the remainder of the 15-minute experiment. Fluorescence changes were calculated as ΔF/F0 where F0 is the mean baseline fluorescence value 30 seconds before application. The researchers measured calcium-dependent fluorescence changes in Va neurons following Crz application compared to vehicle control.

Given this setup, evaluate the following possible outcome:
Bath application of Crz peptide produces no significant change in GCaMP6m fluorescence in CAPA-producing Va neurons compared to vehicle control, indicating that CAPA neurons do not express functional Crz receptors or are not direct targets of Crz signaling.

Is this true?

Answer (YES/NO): NO